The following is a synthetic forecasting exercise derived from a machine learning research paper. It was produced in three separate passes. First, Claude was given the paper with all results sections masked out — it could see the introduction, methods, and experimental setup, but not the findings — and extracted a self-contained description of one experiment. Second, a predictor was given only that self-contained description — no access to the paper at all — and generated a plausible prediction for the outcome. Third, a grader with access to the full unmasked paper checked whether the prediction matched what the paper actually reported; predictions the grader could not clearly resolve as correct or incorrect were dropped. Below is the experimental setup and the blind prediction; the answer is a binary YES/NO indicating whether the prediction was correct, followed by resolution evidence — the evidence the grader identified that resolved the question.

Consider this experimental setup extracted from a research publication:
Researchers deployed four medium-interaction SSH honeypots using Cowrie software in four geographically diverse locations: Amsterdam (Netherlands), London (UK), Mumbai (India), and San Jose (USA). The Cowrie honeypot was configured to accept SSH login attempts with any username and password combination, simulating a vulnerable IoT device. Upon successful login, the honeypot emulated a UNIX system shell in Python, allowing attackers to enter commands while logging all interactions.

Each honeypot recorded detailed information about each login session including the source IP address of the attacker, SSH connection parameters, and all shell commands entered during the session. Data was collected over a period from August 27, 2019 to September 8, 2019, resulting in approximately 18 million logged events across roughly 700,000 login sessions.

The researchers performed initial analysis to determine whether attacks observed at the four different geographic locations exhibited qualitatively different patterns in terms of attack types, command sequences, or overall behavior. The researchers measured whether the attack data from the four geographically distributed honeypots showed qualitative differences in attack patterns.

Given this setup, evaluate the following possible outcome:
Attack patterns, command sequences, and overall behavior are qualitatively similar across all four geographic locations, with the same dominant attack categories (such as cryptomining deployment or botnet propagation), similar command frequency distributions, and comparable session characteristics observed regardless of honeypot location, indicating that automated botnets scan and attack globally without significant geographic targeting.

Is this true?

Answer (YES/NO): YES